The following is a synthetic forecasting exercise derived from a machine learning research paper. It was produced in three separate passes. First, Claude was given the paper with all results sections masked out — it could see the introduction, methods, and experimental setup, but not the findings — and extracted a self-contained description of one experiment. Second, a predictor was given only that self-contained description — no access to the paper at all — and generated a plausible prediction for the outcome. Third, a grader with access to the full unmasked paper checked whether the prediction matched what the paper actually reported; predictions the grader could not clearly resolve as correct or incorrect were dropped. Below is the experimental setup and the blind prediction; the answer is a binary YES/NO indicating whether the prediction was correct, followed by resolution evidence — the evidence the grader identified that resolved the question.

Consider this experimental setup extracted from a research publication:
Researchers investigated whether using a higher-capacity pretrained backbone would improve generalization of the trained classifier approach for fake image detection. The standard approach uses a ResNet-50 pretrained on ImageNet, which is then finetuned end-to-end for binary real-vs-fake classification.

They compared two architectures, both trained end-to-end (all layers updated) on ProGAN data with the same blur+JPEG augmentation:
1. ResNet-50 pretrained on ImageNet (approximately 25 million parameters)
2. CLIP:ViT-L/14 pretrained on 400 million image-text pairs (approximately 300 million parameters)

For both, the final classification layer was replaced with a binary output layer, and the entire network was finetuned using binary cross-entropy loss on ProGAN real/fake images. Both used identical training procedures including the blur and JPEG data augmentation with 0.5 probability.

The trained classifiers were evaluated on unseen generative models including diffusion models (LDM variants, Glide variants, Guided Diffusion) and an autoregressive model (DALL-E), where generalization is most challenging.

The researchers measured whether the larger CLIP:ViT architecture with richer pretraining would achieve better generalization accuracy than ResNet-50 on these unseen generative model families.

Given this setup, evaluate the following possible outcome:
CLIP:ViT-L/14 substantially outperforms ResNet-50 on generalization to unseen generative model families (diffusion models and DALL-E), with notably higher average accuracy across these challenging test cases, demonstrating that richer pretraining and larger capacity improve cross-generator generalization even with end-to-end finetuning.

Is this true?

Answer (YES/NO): NO